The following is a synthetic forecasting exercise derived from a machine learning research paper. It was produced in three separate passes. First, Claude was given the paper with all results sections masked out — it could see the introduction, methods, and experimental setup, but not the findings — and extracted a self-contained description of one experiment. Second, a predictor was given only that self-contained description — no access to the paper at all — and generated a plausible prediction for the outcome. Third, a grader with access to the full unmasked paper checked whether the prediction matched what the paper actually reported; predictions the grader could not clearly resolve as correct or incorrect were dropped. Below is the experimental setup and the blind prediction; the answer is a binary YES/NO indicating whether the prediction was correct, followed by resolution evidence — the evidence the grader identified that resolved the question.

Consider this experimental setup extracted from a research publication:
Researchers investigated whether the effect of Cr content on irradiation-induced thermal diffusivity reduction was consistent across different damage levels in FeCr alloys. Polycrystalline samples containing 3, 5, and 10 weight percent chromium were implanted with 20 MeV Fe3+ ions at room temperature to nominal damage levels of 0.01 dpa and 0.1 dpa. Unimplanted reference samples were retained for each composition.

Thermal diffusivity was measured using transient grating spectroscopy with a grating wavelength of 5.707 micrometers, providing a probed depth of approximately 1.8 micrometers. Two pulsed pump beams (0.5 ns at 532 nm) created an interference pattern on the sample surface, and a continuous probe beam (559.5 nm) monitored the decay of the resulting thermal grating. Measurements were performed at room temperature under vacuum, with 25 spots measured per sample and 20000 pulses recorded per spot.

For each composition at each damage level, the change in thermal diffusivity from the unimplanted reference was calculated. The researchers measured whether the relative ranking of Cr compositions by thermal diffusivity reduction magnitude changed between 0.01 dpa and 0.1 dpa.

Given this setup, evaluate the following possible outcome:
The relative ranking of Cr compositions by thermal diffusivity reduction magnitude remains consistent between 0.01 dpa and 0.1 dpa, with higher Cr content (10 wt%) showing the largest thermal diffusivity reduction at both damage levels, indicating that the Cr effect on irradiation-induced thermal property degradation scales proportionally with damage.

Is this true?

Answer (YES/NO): NO